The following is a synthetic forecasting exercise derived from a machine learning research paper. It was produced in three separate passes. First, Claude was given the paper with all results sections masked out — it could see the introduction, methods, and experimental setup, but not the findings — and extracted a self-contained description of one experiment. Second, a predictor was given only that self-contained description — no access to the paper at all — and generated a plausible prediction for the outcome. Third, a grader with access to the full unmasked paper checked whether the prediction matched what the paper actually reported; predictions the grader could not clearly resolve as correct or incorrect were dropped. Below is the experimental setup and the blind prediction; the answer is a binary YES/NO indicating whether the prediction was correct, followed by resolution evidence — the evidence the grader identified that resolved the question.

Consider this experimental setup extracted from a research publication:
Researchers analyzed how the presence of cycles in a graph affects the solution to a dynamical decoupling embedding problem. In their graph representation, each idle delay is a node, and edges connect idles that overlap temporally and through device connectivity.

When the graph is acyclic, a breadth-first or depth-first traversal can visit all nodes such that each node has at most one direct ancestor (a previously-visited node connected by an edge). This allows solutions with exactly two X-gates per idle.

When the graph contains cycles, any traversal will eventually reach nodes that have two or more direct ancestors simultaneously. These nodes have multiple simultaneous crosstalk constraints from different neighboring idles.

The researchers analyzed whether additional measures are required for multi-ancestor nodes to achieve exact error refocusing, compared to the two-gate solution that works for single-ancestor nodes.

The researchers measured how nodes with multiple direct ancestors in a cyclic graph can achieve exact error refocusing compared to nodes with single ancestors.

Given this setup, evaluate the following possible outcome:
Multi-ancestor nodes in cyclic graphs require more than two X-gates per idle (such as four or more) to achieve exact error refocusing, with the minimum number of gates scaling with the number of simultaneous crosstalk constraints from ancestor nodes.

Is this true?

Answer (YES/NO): NO